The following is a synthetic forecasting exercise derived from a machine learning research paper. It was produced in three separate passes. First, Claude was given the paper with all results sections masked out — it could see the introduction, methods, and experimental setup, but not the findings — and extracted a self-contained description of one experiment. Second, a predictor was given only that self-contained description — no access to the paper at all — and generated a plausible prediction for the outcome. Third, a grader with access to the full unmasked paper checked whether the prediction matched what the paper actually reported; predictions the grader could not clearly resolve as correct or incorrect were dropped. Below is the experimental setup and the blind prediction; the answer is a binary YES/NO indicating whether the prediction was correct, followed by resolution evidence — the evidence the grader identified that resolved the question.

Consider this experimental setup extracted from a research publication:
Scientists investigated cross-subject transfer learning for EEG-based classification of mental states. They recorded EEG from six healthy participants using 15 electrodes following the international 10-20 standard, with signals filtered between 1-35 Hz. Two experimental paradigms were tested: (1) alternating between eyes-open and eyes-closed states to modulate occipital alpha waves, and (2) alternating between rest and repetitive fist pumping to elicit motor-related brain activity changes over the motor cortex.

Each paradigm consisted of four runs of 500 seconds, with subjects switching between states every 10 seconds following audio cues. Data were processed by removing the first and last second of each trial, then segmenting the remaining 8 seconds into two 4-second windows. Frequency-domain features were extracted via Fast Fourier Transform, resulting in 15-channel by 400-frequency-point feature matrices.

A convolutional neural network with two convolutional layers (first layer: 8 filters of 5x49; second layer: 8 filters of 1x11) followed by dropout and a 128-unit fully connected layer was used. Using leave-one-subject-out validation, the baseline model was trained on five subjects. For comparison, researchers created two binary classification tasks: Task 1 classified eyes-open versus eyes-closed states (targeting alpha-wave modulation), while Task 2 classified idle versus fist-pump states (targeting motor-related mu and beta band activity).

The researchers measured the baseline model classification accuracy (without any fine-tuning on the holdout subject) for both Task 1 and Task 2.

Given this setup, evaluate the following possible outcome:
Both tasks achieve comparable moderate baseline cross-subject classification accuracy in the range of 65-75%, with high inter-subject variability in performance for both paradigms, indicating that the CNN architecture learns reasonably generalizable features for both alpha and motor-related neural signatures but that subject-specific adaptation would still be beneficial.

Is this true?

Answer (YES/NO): NO